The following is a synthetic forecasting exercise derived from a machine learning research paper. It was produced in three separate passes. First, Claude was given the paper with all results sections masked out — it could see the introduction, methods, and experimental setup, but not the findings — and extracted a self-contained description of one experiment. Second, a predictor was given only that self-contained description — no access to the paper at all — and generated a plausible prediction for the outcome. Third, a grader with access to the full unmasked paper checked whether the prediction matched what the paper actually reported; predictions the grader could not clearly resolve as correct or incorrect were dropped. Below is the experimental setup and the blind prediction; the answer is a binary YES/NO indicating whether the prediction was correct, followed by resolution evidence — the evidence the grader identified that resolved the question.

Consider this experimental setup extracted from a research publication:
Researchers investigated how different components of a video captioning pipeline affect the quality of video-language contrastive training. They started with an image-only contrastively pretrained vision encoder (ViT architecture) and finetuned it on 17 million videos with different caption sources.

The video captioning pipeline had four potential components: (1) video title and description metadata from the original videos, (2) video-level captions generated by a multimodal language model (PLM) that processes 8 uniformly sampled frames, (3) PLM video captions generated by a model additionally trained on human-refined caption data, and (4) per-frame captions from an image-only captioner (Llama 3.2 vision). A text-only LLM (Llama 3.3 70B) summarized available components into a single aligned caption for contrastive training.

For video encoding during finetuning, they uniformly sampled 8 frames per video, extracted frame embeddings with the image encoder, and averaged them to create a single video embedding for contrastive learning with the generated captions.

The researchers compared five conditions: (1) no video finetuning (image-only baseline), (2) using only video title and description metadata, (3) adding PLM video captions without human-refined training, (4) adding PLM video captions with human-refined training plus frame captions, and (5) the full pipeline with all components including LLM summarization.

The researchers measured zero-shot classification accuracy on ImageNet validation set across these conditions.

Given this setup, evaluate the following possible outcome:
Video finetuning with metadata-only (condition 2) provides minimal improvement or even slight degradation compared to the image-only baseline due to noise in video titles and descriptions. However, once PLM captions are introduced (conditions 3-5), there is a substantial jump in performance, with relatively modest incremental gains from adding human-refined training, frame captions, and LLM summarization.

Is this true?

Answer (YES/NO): NO